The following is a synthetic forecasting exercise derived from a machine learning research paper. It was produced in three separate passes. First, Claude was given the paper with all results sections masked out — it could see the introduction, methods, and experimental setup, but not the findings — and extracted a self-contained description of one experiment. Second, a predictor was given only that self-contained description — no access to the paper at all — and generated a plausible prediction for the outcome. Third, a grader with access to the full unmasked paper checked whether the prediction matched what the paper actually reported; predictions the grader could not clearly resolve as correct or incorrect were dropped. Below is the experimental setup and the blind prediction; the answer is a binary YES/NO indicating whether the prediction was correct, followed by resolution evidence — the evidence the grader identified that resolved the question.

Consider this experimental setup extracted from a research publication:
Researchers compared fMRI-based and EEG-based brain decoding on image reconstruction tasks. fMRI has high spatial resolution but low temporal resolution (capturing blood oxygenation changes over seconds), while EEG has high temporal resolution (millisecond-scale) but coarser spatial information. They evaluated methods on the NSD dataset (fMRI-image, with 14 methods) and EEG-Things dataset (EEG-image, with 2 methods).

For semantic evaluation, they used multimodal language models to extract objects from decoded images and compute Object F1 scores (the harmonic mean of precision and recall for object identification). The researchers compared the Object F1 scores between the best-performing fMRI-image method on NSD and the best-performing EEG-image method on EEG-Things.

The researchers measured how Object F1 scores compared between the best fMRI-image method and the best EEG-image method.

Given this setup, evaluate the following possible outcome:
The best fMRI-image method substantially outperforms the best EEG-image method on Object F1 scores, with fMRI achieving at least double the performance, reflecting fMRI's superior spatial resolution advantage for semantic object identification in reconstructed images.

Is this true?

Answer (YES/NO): NO